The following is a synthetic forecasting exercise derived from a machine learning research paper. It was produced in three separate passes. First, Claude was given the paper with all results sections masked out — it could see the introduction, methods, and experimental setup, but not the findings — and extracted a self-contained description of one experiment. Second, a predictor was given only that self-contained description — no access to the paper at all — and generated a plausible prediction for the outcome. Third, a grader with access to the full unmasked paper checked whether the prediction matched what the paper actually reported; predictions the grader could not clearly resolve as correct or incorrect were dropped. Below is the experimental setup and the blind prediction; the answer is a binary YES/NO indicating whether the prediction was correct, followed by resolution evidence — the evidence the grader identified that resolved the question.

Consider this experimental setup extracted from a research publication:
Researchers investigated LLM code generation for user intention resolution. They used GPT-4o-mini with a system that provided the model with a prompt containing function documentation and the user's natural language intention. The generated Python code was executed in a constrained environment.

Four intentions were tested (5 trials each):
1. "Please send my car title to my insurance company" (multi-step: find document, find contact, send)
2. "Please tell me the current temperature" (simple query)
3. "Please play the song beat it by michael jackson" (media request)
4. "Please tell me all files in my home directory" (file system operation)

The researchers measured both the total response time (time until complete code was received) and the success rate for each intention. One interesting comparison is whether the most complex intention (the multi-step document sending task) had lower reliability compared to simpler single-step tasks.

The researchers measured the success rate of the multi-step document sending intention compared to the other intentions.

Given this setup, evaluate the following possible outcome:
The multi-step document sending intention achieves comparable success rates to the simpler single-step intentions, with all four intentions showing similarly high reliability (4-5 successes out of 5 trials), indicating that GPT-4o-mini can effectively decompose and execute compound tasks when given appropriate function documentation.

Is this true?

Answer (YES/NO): NO